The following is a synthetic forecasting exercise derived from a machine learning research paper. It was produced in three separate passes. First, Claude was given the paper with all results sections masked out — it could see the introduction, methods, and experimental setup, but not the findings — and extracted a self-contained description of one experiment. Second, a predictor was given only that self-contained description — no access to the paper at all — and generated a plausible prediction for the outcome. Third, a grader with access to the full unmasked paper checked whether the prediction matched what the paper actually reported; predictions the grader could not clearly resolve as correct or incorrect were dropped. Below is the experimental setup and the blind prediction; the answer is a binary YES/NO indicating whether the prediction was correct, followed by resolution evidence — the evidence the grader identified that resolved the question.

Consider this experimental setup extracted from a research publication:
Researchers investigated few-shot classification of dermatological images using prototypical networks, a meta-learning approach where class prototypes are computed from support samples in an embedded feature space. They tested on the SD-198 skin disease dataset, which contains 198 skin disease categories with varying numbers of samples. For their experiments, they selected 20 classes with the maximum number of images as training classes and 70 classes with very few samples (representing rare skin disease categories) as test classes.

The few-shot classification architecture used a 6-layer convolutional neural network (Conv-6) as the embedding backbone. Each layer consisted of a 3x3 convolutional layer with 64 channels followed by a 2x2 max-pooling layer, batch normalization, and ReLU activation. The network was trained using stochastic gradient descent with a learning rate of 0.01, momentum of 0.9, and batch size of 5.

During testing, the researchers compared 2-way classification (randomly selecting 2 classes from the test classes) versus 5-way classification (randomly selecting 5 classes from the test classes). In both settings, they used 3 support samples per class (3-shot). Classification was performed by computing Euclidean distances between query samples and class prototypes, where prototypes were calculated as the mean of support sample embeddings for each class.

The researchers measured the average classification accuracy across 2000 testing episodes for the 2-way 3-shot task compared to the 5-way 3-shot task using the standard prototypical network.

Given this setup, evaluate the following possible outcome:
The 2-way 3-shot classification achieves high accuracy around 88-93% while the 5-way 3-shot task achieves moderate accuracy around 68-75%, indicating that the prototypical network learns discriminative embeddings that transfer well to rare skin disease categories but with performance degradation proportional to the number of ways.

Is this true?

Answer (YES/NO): NO